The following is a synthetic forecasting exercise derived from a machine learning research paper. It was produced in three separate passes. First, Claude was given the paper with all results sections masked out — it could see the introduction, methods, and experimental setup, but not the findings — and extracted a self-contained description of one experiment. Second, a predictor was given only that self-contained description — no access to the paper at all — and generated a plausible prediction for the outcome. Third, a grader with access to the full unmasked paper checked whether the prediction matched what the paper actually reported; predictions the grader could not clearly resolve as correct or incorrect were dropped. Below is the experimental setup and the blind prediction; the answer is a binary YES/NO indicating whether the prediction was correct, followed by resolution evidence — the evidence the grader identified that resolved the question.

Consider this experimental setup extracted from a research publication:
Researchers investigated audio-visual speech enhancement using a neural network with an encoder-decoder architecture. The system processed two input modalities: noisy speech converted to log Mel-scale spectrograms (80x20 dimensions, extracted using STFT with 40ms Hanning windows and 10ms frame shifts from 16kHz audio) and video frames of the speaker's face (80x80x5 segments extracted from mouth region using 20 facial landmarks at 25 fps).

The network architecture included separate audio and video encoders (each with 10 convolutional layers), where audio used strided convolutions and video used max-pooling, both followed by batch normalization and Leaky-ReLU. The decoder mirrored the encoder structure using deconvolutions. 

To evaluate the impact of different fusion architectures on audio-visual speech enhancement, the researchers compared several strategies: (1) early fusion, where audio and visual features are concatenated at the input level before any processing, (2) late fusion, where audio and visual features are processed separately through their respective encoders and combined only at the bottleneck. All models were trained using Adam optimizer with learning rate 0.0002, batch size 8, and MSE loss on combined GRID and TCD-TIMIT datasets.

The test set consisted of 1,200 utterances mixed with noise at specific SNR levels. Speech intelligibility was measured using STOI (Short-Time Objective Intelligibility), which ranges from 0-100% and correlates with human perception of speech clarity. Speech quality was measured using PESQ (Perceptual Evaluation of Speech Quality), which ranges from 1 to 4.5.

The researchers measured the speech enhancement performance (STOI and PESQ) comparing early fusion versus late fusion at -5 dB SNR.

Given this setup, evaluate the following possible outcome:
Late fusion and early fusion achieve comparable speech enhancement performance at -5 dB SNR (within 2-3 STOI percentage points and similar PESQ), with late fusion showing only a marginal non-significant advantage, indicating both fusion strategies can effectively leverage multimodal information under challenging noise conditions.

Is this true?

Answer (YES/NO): NO